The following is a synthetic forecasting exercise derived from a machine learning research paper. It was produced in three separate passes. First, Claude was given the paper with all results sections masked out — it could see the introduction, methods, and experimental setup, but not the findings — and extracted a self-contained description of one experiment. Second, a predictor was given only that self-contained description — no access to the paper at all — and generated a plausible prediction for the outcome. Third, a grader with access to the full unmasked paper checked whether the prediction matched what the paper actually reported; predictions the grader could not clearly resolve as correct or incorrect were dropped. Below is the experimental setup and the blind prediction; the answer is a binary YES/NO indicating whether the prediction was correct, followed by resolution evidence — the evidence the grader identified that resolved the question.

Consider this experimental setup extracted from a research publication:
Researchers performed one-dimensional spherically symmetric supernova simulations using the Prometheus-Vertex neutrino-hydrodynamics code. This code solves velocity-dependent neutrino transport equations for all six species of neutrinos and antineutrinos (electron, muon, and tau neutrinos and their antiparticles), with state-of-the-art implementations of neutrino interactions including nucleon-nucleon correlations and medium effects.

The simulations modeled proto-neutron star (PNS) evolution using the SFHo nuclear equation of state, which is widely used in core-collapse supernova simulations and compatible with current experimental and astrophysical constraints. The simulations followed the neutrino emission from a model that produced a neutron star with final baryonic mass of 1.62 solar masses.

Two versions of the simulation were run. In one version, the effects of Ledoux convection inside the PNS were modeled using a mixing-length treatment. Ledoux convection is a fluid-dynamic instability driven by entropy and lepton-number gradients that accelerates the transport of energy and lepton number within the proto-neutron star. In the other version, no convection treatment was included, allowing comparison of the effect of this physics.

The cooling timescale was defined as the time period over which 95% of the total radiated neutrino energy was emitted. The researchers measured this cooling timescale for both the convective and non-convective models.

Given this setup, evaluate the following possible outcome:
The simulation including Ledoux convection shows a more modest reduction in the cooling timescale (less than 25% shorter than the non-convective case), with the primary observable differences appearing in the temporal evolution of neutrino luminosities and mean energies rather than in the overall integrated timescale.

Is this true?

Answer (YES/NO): NO